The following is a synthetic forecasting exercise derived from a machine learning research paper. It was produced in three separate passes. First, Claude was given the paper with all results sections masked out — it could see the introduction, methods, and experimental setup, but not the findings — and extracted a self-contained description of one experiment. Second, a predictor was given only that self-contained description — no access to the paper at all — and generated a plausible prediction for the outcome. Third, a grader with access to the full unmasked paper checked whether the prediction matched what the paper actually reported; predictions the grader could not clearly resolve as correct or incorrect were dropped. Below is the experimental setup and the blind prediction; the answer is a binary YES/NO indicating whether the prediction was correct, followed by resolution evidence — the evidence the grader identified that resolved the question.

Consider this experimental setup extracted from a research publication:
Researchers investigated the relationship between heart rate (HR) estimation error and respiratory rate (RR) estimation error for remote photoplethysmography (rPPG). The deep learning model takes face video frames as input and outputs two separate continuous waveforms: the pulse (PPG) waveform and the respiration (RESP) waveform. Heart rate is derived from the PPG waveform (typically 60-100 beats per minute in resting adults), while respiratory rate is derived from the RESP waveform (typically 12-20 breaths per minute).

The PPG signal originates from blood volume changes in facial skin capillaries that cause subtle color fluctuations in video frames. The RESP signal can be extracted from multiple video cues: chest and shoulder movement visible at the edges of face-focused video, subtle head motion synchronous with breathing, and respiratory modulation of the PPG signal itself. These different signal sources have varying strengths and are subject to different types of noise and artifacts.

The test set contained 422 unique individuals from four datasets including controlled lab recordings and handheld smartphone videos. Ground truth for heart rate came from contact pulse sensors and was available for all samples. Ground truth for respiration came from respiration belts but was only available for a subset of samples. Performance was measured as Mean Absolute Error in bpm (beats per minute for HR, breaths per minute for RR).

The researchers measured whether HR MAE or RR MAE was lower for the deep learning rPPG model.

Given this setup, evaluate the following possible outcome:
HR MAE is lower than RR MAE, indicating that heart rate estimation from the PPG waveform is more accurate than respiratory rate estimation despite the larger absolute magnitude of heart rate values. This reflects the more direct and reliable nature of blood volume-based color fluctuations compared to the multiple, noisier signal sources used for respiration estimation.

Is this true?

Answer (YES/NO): NO